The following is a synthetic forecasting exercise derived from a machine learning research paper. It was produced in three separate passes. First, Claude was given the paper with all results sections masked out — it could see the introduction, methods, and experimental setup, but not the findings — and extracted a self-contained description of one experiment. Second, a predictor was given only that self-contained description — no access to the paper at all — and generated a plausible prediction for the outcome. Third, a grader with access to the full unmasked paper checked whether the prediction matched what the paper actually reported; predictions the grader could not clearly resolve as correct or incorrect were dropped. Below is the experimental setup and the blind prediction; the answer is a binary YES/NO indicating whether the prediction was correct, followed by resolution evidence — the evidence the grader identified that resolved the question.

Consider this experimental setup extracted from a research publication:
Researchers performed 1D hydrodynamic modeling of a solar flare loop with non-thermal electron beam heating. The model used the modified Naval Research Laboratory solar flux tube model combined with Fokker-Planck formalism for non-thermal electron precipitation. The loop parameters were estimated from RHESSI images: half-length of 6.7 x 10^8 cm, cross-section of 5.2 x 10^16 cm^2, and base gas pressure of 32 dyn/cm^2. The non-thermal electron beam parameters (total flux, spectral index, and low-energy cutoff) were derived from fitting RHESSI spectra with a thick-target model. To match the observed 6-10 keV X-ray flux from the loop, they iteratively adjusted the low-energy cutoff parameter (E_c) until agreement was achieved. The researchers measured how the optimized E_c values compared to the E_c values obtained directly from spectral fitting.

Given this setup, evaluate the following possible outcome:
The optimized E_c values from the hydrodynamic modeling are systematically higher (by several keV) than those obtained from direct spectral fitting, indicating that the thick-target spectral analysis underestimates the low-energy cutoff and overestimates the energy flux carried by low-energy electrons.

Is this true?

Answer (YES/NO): NO